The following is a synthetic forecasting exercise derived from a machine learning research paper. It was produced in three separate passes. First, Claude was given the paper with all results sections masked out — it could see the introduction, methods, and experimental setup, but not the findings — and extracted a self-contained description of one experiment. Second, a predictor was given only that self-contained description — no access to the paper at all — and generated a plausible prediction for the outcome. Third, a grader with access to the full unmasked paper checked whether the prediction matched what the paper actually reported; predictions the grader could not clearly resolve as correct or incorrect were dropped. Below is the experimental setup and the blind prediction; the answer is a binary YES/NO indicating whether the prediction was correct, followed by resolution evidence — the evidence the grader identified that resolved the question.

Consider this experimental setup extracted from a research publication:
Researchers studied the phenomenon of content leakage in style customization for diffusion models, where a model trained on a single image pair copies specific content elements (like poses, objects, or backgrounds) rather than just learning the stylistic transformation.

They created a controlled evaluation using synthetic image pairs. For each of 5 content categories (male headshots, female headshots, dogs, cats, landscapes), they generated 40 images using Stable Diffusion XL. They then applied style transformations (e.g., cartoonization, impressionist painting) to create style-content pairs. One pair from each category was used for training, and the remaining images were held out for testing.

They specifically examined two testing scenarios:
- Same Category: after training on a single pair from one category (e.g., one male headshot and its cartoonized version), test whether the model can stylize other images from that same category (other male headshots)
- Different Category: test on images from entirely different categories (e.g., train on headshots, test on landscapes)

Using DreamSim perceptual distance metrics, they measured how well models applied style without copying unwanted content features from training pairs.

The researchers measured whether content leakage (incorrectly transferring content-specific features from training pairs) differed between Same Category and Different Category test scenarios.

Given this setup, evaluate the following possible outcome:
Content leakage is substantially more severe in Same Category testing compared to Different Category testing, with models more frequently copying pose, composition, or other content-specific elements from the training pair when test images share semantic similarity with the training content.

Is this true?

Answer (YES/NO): YES